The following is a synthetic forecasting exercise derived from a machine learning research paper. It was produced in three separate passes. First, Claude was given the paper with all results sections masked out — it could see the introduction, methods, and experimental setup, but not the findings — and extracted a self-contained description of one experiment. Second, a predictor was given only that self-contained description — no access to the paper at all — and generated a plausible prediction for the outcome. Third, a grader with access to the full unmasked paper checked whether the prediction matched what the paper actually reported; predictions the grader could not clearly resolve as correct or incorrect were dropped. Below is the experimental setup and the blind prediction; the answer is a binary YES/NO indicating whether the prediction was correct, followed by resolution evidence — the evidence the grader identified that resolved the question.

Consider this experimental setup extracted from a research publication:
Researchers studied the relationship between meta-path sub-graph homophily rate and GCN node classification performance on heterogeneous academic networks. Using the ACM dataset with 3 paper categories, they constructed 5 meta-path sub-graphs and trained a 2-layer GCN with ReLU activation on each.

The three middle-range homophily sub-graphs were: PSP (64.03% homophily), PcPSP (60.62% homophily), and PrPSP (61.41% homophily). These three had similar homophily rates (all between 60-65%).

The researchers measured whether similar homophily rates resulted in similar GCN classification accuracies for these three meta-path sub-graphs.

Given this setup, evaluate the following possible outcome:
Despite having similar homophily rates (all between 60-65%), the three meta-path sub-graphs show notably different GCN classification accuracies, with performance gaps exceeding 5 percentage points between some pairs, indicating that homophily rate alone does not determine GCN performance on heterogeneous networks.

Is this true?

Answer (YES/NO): NO